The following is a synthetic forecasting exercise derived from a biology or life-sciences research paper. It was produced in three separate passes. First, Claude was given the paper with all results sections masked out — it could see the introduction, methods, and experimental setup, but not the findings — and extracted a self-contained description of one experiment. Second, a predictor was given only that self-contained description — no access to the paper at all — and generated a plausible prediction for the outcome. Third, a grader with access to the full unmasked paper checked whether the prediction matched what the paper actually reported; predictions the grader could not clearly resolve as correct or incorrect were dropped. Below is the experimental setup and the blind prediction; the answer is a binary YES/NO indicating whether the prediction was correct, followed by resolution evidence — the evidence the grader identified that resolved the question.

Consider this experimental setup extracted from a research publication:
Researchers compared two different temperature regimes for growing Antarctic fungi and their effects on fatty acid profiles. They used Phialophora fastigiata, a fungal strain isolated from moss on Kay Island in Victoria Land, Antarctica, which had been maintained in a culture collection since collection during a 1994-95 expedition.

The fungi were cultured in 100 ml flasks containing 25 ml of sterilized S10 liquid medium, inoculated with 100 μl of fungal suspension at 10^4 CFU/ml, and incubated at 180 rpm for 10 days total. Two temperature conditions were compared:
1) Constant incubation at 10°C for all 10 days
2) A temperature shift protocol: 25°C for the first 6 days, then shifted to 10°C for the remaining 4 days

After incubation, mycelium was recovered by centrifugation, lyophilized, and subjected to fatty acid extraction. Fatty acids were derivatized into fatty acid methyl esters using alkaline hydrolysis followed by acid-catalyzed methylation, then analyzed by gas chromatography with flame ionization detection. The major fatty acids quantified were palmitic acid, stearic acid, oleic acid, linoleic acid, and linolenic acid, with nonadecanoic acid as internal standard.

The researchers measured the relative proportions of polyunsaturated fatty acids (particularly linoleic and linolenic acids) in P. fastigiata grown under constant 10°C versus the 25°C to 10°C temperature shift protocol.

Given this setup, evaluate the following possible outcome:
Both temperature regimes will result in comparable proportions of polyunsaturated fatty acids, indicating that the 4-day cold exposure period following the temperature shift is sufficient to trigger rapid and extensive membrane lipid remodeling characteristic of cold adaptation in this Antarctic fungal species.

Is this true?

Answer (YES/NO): NO